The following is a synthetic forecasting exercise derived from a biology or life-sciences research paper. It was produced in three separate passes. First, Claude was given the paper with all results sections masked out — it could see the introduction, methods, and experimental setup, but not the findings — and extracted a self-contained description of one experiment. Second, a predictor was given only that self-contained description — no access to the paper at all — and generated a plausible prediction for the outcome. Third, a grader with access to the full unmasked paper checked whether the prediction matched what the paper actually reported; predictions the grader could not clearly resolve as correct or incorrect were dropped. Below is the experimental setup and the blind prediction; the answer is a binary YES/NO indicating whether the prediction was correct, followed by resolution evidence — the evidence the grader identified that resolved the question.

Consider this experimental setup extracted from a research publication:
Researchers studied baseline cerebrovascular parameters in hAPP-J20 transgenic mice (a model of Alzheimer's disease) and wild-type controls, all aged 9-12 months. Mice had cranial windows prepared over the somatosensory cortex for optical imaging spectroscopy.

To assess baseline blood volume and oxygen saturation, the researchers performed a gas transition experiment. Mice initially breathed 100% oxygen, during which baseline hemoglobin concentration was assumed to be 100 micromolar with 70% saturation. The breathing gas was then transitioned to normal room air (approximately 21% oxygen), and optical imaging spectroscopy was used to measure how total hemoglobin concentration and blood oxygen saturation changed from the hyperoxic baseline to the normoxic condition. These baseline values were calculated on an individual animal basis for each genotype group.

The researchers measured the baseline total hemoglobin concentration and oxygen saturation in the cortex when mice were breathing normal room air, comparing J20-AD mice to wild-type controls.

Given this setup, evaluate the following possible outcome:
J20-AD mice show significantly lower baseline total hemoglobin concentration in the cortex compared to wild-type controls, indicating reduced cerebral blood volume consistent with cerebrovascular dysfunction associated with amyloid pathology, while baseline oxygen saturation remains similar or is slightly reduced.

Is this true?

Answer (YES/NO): NO